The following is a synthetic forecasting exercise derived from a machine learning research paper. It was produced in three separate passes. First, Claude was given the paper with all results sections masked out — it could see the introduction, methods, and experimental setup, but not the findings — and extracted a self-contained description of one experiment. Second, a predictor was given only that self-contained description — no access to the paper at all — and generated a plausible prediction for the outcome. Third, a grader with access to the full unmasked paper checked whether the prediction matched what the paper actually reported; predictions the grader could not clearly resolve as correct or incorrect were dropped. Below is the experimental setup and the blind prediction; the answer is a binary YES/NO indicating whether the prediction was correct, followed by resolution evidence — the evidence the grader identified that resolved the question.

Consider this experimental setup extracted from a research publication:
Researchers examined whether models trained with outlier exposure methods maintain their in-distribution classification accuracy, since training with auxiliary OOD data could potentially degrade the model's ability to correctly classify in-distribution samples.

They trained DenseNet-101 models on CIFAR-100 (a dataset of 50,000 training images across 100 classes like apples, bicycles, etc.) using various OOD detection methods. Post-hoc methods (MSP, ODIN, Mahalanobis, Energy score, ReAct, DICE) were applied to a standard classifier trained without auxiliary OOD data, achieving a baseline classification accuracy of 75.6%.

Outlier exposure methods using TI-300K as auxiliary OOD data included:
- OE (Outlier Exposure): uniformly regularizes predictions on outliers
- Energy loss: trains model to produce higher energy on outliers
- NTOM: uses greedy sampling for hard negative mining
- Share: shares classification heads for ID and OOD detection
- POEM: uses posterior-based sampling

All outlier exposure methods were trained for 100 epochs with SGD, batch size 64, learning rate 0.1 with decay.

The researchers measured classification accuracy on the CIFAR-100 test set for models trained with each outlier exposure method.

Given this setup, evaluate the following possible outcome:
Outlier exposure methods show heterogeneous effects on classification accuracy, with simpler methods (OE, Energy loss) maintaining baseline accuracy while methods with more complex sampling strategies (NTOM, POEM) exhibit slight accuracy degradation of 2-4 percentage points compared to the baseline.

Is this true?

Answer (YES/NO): NO